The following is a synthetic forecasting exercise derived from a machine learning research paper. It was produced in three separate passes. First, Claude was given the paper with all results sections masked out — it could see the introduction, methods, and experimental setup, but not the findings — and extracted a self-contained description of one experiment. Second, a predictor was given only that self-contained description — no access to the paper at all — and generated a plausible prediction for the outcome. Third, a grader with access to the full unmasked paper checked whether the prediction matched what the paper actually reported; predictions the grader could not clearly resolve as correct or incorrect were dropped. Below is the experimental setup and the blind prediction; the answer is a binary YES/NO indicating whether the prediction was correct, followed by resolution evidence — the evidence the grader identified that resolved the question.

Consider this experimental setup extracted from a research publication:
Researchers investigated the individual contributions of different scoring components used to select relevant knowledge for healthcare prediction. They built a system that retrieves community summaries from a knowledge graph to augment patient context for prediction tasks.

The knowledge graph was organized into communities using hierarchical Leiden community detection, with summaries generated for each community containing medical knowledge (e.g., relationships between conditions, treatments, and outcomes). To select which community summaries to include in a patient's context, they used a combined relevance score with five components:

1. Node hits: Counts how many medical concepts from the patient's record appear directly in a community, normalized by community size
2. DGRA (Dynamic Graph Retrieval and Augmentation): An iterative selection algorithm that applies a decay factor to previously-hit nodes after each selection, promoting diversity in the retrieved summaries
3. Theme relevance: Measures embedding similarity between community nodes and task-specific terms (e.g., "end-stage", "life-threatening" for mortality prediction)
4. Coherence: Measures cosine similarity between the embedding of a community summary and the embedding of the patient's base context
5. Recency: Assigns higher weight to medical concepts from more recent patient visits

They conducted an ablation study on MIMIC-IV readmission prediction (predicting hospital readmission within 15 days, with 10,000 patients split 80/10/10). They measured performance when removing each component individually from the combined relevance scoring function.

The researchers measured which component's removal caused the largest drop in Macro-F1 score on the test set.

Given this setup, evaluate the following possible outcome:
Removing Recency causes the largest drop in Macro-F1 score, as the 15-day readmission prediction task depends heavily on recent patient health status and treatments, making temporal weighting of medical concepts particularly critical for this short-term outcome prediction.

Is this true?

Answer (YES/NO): NO